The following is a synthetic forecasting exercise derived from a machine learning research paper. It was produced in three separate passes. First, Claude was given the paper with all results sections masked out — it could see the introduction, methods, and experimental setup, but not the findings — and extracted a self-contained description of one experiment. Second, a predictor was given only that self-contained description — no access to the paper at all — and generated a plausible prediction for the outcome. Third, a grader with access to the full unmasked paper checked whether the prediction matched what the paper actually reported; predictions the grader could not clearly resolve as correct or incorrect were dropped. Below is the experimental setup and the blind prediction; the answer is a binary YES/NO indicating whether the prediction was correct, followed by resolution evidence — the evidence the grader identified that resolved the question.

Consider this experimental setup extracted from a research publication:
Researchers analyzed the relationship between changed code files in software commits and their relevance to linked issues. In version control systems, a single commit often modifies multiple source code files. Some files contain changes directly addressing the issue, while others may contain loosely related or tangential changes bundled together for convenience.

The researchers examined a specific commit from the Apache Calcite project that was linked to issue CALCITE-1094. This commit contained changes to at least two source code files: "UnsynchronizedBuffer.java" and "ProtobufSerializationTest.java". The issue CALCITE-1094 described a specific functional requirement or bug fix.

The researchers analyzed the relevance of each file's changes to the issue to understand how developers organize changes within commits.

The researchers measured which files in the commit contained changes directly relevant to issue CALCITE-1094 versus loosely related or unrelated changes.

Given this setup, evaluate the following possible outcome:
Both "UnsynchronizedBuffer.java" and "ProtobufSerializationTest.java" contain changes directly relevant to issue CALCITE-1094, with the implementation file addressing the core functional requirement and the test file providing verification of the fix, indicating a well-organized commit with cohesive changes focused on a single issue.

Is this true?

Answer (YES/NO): NO